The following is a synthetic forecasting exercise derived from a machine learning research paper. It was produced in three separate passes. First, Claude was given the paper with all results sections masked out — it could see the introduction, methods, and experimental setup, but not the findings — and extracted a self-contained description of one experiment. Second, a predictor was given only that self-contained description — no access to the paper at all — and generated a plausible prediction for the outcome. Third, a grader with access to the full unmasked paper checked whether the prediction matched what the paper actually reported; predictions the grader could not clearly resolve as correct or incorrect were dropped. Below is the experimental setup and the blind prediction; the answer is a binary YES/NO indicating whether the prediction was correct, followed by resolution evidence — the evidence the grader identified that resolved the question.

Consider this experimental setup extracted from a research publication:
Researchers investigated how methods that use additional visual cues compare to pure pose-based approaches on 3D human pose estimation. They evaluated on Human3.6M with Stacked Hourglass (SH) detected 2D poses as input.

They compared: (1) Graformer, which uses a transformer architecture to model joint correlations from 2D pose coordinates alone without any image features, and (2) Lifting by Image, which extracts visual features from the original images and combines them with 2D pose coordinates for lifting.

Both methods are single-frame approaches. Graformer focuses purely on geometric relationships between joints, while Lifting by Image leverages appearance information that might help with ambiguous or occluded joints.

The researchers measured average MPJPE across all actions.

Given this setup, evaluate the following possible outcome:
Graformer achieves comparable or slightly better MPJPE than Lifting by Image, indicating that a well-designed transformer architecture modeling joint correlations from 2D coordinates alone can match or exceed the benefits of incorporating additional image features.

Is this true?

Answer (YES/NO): NO